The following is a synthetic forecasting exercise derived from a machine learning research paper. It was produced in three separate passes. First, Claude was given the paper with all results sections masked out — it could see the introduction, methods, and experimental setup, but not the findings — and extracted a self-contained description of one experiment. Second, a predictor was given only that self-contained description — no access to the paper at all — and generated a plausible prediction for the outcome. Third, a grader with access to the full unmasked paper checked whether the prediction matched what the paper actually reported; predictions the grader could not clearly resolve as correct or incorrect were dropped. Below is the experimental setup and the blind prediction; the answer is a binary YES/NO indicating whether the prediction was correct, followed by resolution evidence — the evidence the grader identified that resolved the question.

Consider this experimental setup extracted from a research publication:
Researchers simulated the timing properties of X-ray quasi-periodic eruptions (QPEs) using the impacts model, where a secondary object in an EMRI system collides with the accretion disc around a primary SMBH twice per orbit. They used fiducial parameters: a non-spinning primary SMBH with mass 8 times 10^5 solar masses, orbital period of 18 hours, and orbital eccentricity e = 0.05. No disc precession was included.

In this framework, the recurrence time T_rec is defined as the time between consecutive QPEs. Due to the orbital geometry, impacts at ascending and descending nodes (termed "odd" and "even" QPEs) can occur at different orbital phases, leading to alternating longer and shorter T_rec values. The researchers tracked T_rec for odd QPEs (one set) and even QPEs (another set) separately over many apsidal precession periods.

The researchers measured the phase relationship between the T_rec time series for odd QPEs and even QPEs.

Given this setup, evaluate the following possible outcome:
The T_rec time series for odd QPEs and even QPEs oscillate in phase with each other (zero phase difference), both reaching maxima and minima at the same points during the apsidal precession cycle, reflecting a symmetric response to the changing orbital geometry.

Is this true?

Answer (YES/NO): NO